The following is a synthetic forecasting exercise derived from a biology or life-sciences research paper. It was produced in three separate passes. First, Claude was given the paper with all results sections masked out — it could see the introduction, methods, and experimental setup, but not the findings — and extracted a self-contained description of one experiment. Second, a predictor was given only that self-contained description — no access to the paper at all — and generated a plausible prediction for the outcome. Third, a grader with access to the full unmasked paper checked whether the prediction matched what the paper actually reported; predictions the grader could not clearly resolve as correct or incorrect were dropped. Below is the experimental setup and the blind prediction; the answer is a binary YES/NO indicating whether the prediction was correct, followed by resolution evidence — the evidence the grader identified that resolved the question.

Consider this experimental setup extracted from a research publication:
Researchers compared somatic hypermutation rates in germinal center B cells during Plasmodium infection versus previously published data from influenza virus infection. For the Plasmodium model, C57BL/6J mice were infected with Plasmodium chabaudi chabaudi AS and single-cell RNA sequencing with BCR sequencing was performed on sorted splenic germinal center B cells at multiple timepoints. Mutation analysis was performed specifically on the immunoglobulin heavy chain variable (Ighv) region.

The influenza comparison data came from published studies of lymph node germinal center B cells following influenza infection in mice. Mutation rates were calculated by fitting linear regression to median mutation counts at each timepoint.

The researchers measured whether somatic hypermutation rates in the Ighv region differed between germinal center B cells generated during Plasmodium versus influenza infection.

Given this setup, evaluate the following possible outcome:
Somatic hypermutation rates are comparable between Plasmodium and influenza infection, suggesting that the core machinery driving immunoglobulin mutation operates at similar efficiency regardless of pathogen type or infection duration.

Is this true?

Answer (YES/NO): YES